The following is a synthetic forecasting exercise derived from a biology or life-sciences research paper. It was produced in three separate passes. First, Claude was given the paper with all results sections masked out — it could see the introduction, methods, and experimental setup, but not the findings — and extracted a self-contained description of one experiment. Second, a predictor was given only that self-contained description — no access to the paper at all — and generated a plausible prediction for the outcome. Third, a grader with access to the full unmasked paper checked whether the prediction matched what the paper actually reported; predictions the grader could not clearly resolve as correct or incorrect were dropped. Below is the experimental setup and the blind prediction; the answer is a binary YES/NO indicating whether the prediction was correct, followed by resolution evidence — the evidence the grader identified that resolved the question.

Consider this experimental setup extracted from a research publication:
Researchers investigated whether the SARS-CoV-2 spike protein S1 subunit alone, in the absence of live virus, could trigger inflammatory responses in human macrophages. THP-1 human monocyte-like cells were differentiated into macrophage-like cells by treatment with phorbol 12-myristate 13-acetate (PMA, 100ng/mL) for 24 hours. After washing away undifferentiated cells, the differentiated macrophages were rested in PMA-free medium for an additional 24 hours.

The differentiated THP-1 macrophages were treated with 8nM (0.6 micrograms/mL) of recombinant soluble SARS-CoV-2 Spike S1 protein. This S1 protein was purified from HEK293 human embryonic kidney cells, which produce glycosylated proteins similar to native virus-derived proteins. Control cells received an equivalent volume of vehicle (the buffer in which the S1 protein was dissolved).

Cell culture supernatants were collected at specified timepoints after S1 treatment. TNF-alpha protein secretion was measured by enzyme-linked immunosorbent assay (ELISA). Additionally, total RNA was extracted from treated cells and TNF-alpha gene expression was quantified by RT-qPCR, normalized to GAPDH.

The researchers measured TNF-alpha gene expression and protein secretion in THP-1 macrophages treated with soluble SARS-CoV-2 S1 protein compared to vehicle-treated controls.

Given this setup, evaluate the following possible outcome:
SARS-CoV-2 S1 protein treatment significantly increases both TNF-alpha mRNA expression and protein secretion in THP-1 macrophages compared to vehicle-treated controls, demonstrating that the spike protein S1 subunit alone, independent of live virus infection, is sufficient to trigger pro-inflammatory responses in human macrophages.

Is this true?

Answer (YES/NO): YES